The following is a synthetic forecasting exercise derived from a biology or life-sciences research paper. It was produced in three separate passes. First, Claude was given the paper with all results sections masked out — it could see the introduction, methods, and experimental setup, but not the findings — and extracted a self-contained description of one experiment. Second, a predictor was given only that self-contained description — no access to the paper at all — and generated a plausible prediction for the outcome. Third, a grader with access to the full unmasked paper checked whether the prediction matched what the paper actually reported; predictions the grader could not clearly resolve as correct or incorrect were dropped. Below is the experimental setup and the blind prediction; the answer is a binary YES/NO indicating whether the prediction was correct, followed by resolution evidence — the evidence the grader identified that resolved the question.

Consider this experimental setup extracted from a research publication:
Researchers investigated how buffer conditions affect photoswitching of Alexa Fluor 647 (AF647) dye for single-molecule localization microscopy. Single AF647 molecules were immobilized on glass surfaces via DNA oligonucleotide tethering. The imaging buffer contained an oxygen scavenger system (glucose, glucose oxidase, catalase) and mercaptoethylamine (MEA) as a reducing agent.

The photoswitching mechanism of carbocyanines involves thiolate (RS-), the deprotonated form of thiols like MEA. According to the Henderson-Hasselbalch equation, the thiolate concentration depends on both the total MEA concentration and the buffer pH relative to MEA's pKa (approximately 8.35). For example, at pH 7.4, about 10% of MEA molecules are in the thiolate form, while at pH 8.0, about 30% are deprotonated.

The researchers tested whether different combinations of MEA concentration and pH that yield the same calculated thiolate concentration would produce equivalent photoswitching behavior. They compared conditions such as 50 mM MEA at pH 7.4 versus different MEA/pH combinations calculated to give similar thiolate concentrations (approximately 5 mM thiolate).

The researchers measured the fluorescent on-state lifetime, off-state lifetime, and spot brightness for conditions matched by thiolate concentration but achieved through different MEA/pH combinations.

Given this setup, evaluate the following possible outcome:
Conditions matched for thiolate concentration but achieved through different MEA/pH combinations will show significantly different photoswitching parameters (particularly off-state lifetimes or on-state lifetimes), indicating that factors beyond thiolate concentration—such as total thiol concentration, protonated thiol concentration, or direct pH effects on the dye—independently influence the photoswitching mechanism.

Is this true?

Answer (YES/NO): NO